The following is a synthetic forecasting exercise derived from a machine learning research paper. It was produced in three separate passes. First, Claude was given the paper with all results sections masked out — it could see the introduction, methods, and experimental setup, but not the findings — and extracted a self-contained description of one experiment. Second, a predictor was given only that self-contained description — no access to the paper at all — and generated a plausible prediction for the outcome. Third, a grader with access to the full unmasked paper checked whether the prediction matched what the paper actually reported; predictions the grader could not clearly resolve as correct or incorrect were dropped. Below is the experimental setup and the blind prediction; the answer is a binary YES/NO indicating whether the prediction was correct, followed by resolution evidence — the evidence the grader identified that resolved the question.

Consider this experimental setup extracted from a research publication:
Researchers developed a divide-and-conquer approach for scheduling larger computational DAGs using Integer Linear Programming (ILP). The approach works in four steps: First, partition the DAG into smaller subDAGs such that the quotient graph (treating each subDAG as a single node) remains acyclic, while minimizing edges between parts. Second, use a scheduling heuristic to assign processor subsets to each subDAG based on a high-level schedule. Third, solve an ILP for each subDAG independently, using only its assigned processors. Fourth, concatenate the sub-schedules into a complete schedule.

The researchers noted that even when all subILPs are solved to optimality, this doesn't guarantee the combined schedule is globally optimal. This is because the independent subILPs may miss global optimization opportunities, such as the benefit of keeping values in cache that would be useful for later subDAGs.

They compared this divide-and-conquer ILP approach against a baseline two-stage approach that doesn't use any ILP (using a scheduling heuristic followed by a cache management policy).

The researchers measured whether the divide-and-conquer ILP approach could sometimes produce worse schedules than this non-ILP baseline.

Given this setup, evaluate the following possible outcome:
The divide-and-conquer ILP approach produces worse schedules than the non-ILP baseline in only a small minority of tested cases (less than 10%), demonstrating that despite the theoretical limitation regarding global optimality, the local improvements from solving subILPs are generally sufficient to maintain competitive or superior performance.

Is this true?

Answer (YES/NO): NO